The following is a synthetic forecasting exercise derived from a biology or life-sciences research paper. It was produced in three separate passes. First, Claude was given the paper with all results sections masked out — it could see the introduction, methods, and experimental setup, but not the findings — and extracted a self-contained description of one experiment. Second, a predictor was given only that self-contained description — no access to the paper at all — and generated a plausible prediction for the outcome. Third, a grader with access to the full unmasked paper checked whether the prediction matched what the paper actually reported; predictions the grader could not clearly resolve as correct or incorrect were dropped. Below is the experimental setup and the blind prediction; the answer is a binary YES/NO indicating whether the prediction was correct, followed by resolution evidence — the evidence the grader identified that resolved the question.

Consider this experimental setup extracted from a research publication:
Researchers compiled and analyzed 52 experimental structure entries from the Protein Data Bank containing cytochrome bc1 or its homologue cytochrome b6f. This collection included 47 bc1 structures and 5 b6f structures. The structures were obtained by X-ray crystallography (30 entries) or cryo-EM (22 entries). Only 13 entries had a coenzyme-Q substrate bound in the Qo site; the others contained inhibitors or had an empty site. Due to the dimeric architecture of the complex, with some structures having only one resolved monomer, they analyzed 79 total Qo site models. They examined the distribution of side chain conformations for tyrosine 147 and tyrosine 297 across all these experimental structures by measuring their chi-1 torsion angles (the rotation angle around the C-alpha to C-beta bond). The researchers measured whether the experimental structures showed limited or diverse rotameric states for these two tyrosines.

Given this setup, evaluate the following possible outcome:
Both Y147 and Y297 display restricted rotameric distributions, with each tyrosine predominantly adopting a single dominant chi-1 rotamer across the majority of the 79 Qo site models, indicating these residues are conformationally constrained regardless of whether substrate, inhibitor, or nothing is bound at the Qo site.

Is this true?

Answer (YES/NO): NO